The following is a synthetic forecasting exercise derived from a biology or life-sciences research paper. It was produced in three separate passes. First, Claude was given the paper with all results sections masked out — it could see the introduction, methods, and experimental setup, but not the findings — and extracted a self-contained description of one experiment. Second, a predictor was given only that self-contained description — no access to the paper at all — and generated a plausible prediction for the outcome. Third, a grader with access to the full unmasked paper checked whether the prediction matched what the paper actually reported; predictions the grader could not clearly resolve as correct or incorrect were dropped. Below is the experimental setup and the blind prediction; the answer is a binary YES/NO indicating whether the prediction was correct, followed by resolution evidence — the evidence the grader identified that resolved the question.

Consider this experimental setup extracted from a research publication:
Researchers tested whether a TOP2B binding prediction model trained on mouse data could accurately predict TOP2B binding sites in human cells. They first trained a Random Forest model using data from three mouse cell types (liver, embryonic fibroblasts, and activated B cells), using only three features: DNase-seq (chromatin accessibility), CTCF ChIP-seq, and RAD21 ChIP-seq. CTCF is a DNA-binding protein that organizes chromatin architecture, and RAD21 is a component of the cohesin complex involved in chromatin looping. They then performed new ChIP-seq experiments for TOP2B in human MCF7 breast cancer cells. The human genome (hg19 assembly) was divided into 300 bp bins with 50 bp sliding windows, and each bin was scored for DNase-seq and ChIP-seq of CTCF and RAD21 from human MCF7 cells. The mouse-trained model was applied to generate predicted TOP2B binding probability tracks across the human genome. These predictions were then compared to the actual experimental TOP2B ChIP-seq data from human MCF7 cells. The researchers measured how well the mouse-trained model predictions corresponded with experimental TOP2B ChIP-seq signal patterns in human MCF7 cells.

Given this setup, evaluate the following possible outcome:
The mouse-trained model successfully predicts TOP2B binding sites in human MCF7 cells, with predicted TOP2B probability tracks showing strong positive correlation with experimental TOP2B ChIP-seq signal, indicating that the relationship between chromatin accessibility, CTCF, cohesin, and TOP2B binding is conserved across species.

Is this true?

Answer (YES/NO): YES